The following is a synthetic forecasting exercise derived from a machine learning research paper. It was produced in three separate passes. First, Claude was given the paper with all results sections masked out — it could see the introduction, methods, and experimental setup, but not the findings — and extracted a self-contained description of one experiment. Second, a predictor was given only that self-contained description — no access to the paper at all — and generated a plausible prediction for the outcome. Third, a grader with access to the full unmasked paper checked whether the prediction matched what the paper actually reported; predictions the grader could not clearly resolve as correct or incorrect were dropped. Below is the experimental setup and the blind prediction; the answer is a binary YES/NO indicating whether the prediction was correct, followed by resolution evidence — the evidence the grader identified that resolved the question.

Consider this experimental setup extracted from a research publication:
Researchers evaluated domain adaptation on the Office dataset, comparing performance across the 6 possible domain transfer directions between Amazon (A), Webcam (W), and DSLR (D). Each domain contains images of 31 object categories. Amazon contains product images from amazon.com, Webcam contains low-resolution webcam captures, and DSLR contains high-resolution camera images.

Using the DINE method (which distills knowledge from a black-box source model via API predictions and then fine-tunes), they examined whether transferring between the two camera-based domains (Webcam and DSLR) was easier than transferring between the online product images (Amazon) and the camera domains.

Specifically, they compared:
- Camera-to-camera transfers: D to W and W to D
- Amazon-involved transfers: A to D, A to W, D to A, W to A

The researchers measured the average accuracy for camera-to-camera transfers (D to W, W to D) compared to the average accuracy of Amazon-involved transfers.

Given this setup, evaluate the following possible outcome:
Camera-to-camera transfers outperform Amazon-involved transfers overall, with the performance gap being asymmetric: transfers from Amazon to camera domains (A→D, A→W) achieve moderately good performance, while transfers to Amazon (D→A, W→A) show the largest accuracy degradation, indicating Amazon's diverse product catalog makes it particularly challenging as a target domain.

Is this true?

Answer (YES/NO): YES